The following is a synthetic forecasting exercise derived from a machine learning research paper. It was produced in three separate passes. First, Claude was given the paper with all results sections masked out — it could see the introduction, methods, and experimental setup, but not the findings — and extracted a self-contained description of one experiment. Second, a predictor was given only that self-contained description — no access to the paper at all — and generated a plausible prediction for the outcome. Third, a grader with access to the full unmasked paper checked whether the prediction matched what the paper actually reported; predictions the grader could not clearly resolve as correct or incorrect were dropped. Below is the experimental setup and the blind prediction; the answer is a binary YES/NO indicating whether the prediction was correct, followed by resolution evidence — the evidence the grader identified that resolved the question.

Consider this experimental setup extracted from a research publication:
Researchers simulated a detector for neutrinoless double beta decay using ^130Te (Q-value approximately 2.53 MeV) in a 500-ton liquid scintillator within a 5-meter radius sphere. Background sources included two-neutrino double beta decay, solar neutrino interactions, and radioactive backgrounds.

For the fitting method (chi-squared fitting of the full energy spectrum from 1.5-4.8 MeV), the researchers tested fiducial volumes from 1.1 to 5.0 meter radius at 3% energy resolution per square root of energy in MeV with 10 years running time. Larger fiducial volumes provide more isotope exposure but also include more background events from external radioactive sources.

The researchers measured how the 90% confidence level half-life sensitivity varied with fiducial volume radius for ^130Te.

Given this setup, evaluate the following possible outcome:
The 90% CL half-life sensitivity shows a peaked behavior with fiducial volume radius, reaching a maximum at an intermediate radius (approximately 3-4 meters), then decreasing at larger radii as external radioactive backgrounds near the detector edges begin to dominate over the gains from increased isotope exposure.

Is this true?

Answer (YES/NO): NO